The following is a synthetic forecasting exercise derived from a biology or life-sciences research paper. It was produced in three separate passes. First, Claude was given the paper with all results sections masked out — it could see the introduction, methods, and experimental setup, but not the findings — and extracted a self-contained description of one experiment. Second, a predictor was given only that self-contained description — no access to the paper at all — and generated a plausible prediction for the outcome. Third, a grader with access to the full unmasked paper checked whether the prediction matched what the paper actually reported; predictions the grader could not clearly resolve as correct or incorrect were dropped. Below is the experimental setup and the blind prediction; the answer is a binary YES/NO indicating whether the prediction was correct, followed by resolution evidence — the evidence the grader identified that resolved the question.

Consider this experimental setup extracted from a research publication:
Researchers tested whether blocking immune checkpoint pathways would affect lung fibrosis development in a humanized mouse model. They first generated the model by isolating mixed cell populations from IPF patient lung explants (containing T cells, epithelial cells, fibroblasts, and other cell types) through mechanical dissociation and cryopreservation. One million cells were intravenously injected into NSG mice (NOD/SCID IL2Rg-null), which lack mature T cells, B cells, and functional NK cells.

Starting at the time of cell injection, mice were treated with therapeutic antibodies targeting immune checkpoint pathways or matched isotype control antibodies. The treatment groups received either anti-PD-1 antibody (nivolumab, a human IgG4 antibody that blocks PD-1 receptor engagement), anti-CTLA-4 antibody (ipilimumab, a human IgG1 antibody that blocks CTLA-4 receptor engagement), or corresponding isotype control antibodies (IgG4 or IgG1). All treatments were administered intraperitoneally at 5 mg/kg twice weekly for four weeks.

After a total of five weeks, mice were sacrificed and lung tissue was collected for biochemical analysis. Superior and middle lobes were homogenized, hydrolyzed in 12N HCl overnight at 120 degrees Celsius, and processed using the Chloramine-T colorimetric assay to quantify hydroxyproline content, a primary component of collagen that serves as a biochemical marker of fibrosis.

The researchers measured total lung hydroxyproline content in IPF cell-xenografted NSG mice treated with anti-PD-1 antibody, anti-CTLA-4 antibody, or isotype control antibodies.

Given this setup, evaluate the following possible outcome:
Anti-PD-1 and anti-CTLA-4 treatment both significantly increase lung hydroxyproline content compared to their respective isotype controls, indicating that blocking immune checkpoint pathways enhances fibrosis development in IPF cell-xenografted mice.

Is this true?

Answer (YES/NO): NO